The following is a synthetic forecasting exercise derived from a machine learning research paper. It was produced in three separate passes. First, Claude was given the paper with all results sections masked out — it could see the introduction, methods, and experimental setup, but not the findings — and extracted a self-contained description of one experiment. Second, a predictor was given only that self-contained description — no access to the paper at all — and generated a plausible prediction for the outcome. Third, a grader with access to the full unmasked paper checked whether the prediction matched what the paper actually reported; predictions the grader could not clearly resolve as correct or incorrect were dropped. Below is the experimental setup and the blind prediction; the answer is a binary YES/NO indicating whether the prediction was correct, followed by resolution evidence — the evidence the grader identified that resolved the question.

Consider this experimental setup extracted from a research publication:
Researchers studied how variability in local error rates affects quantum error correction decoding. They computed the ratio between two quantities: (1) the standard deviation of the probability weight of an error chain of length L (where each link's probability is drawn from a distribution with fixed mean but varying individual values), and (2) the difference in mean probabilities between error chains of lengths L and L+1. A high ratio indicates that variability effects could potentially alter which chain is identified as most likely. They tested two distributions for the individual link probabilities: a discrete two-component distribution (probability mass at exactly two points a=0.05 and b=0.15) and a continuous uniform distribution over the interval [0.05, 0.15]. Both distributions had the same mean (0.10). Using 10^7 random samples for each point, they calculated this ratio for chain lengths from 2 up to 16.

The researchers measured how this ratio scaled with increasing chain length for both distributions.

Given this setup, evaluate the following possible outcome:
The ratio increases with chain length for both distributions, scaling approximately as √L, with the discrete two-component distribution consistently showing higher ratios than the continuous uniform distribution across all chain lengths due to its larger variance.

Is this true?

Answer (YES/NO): NO